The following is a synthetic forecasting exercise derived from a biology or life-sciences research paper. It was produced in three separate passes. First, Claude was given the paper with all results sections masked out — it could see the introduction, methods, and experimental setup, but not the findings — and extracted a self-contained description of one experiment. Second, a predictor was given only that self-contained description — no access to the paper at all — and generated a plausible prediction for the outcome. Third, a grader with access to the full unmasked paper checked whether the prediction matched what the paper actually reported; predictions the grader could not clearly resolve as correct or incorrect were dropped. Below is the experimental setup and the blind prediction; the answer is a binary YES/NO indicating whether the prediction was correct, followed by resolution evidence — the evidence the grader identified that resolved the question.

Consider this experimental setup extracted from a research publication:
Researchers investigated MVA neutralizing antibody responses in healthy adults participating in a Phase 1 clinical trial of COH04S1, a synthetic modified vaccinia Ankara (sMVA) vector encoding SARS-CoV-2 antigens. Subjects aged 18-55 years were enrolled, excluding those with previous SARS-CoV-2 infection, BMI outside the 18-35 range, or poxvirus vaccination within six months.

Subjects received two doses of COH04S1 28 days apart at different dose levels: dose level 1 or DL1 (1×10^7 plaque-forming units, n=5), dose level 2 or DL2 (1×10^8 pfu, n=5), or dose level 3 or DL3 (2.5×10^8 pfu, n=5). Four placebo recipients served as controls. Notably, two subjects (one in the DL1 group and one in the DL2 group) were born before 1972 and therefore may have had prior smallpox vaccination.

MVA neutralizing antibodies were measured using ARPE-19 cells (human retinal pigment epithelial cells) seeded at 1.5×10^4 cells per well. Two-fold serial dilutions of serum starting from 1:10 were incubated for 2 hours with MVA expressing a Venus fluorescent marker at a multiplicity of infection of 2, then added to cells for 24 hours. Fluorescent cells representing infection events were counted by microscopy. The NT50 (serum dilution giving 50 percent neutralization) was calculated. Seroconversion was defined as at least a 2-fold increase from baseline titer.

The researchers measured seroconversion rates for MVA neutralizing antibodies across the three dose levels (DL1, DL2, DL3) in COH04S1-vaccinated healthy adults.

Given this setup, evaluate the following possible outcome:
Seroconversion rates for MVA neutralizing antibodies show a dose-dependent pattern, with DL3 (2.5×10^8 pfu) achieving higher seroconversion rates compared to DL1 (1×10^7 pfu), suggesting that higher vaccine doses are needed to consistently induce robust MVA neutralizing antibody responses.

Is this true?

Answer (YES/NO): NO